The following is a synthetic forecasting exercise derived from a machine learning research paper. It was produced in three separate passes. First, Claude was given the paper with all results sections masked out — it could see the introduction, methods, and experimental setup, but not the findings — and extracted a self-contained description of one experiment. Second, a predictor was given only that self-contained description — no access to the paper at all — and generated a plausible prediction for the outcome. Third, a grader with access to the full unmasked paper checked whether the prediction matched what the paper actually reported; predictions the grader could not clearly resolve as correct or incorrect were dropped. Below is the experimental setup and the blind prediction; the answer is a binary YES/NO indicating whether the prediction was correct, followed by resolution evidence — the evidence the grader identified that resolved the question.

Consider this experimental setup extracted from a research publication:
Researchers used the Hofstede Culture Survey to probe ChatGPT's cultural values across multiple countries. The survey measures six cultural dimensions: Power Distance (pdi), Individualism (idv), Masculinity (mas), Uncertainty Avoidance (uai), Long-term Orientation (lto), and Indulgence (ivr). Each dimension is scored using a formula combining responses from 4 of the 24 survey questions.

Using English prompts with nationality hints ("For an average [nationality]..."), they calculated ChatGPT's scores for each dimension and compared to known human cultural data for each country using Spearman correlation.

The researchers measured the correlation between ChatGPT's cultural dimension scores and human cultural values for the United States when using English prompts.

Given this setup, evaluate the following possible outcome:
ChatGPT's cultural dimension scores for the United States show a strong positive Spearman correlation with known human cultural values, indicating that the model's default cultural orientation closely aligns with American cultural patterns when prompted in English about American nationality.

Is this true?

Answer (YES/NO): YES